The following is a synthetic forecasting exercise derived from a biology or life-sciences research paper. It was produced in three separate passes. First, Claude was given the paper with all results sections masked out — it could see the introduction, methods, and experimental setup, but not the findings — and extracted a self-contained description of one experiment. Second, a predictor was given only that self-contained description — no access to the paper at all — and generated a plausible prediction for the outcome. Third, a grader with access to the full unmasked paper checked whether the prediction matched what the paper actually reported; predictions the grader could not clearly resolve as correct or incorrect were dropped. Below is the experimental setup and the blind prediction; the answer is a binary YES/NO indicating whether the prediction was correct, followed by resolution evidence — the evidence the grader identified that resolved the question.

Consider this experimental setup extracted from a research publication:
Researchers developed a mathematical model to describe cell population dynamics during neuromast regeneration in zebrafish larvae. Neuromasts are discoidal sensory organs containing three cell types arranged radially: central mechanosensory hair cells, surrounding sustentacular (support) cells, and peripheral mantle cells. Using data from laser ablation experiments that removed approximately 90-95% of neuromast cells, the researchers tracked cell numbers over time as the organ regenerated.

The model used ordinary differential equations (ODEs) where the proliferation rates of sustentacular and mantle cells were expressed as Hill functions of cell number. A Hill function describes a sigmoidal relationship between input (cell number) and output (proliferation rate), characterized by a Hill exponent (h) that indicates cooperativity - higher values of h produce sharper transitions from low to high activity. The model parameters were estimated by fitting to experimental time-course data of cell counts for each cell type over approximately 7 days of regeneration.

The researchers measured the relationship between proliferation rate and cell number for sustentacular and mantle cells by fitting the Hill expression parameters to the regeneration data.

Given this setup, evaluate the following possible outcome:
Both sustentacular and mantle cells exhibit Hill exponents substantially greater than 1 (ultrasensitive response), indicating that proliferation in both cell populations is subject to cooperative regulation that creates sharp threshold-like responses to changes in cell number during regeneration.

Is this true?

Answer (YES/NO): YES